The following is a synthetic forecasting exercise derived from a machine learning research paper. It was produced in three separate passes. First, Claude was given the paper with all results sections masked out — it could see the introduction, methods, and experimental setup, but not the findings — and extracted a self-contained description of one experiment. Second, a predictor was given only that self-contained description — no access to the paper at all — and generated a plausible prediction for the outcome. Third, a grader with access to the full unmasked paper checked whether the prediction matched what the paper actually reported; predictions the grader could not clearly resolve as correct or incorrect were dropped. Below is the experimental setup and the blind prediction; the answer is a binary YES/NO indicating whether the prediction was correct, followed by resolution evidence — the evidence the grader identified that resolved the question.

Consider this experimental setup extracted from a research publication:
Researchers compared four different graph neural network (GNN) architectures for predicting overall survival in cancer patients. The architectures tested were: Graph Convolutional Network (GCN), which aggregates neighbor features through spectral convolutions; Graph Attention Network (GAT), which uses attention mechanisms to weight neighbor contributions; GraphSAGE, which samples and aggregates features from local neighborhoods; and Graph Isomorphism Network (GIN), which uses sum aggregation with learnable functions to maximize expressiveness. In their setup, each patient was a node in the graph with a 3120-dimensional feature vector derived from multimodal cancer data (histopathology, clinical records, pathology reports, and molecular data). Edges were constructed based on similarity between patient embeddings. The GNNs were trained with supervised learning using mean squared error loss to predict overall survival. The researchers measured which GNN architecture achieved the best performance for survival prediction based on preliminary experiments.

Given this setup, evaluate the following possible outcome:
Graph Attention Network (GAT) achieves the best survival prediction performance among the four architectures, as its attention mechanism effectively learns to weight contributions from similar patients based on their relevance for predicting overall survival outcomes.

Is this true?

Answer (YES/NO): NO